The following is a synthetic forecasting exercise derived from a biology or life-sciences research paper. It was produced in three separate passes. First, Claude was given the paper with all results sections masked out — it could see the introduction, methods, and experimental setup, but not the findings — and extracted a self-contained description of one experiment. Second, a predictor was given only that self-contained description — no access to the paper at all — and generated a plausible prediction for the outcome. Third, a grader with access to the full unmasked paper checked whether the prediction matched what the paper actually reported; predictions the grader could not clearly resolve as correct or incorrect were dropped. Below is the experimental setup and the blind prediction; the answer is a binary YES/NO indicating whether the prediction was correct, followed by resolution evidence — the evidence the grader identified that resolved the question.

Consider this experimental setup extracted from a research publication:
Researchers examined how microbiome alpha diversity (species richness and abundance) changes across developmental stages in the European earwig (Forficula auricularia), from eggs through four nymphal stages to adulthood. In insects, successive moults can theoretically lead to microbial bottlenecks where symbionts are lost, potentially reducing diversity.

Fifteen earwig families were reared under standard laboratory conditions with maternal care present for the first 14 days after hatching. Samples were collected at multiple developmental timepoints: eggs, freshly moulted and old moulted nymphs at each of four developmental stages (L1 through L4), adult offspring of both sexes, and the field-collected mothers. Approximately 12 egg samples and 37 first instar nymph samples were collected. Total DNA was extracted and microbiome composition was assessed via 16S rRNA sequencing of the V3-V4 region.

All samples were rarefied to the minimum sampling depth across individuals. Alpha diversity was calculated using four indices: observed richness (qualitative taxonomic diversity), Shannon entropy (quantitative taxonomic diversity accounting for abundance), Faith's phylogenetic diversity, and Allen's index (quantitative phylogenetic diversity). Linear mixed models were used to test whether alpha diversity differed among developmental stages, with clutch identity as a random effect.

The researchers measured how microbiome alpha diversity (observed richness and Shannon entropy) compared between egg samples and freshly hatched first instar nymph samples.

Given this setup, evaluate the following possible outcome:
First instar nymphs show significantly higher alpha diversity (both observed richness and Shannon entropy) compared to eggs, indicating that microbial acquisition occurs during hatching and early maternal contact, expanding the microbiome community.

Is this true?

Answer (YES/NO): NO